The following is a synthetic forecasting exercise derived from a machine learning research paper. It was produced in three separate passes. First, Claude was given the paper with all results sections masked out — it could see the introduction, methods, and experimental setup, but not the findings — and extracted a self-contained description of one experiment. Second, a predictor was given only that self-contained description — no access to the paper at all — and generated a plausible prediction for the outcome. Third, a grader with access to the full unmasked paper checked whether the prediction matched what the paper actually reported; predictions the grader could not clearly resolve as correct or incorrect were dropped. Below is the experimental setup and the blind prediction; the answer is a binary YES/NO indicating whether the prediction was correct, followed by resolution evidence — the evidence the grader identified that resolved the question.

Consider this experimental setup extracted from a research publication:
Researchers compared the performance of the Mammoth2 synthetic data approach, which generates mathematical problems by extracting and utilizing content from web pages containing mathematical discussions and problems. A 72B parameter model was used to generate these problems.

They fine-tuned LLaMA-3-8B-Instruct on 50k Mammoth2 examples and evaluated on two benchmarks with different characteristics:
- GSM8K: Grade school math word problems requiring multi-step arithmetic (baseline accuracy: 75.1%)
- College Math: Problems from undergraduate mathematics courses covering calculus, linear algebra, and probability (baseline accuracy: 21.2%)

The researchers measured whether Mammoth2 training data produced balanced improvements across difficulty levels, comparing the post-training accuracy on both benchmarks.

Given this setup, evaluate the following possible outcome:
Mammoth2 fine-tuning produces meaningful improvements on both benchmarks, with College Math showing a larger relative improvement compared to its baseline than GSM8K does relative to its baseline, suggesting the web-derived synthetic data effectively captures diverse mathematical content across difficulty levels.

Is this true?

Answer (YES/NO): YES